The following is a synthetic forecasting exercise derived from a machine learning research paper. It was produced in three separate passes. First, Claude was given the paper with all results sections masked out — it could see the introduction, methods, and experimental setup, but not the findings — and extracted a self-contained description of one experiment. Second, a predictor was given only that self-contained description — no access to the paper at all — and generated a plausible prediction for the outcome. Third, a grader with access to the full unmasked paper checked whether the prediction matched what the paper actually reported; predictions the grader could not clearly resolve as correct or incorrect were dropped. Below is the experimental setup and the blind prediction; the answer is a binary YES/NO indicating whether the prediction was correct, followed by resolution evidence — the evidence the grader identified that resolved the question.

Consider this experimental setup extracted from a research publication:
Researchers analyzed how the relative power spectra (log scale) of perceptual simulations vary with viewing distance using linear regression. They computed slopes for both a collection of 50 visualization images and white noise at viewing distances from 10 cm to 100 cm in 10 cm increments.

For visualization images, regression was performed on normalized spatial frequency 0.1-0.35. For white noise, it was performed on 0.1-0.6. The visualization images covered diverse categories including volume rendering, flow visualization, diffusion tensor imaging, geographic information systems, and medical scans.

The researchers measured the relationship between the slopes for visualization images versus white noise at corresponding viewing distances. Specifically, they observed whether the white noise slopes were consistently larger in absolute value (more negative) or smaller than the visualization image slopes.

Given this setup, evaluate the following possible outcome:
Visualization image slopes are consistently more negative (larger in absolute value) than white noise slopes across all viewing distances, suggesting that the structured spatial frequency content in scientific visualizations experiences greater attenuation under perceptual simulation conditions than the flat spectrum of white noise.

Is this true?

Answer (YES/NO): NO